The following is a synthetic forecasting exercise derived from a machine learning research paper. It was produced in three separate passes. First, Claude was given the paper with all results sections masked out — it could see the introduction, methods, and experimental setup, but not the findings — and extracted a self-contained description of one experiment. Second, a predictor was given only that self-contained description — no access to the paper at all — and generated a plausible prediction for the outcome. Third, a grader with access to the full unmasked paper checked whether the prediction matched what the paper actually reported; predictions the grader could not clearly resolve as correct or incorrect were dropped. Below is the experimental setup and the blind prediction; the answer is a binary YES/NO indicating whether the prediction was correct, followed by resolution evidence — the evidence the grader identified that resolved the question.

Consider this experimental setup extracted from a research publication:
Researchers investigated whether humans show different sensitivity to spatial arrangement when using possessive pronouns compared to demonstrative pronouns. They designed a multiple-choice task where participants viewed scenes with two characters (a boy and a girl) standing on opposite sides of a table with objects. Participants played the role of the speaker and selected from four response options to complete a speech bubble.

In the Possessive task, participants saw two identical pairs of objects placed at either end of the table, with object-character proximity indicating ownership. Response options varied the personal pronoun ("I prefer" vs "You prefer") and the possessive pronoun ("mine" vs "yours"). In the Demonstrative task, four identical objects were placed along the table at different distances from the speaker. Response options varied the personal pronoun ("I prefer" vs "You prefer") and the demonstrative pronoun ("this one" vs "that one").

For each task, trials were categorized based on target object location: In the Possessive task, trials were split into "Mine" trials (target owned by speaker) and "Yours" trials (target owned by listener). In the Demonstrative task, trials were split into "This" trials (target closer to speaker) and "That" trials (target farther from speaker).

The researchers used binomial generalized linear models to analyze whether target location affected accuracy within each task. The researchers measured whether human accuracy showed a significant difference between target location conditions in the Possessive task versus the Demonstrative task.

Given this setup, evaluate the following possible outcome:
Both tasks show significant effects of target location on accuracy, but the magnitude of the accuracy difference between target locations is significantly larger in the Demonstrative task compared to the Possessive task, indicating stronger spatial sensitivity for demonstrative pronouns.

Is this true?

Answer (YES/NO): NO